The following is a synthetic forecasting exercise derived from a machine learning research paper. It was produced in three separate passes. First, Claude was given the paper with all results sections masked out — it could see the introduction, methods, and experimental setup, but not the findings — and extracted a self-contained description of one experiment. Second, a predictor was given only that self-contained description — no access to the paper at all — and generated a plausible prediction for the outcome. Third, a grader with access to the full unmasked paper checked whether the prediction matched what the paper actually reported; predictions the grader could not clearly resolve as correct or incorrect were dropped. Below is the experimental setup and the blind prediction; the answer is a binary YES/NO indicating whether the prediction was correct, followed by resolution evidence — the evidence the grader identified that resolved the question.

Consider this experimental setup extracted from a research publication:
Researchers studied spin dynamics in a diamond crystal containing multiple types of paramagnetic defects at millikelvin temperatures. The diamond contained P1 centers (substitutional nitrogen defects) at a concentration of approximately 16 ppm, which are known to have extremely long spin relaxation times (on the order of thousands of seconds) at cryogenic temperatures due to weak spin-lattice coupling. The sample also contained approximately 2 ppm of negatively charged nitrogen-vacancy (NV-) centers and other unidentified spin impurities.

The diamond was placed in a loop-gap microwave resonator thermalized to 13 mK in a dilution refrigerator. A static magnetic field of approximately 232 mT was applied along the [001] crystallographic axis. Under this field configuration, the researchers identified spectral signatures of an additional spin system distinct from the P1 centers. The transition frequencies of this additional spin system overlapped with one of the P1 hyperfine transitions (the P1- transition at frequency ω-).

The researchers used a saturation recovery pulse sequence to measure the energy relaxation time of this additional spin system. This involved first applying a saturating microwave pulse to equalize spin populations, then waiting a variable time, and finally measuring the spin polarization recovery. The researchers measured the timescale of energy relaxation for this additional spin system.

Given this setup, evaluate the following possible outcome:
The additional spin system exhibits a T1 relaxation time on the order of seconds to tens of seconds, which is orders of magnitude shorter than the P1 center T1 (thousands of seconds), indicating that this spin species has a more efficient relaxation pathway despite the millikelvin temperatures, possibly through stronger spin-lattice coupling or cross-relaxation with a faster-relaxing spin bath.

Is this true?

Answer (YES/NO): NO